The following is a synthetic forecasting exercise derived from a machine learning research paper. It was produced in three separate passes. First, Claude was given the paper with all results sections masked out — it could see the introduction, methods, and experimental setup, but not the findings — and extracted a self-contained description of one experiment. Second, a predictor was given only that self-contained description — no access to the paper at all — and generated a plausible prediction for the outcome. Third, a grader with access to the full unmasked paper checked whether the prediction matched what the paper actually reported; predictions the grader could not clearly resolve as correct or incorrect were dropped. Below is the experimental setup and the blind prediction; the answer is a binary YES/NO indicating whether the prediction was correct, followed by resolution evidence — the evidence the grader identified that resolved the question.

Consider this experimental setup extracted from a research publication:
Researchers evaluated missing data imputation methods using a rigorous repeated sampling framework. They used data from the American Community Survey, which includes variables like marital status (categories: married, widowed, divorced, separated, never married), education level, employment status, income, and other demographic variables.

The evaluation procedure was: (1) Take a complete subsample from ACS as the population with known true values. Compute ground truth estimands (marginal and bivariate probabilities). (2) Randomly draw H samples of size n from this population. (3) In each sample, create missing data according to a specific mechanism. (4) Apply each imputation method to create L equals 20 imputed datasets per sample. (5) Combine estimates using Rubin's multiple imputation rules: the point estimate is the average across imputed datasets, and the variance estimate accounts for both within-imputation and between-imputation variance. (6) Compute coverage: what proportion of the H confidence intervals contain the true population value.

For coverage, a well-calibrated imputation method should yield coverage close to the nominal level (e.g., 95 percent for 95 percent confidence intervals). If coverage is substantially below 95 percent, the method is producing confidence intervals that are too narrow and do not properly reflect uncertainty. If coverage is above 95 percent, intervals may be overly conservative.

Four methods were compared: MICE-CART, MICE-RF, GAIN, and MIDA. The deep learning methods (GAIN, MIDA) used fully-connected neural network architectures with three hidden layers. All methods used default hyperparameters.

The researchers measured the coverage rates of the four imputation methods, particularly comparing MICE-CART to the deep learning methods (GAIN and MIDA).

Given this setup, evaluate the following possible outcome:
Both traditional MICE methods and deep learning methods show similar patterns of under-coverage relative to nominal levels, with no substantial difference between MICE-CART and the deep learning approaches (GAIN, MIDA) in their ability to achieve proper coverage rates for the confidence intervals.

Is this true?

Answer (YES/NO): NO